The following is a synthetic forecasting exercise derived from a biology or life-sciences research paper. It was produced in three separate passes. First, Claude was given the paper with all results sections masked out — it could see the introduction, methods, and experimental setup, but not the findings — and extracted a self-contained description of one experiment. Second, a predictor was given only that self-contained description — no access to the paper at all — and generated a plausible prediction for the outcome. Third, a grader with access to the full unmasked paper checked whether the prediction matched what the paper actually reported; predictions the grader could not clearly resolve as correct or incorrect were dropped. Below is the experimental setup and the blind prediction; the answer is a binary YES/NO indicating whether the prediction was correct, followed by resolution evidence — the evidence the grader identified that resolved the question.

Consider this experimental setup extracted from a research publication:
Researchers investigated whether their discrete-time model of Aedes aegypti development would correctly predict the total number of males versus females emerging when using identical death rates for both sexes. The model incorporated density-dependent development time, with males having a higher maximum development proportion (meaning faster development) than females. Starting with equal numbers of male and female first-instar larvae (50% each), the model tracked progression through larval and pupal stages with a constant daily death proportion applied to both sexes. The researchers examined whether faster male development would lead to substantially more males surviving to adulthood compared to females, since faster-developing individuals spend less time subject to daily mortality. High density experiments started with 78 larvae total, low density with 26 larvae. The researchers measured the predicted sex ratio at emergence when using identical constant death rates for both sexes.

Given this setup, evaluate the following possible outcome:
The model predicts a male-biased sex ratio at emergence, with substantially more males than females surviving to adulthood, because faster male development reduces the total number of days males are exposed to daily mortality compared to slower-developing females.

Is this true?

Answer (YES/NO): NO